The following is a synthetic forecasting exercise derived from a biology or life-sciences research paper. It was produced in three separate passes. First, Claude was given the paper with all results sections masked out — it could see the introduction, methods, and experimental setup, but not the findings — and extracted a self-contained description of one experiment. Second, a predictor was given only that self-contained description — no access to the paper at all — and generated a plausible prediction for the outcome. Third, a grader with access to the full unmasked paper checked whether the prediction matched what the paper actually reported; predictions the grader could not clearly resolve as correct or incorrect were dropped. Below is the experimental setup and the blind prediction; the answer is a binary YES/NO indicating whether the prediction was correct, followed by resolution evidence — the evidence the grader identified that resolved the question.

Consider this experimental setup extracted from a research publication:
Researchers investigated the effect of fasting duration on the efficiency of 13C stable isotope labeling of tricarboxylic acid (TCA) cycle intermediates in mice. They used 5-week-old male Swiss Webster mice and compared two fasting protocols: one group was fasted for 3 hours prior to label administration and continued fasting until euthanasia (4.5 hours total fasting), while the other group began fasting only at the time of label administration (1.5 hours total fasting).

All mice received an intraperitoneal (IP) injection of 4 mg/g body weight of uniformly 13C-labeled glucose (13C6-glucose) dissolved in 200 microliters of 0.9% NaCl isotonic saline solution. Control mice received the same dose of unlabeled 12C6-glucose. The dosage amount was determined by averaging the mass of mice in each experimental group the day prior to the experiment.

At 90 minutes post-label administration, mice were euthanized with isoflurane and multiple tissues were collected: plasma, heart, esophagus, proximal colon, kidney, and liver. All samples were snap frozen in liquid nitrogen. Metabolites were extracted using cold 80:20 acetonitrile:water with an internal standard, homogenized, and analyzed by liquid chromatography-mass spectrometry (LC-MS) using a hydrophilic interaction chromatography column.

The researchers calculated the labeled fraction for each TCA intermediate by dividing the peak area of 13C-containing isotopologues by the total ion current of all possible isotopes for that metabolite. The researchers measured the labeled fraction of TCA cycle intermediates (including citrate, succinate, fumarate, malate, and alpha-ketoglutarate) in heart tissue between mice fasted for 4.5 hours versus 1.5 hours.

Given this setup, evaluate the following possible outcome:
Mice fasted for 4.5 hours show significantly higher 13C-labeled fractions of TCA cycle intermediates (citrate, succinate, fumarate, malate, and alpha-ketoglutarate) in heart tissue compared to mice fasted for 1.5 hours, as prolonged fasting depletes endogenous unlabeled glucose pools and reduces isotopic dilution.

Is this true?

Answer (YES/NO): NO